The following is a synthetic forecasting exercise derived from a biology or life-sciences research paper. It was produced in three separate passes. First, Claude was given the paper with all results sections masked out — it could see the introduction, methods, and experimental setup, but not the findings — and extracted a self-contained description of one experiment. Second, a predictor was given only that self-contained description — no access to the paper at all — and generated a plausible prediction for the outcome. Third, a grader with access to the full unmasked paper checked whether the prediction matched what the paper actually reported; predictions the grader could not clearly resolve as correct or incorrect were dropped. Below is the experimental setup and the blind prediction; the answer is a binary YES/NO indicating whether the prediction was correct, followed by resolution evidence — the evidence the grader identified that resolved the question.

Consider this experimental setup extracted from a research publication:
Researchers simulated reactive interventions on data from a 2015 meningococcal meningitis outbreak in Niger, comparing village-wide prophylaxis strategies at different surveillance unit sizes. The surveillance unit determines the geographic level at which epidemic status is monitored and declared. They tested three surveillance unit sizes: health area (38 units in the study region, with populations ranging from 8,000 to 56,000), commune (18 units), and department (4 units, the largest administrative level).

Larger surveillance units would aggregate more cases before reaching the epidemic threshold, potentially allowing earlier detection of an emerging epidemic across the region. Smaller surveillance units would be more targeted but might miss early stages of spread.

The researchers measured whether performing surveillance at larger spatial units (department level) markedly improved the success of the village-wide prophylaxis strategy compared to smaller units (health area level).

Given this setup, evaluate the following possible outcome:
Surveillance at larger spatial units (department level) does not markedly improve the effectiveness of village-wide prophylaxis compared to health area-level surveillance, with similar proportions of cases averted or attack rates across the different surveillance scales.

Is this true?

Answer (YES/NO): YES